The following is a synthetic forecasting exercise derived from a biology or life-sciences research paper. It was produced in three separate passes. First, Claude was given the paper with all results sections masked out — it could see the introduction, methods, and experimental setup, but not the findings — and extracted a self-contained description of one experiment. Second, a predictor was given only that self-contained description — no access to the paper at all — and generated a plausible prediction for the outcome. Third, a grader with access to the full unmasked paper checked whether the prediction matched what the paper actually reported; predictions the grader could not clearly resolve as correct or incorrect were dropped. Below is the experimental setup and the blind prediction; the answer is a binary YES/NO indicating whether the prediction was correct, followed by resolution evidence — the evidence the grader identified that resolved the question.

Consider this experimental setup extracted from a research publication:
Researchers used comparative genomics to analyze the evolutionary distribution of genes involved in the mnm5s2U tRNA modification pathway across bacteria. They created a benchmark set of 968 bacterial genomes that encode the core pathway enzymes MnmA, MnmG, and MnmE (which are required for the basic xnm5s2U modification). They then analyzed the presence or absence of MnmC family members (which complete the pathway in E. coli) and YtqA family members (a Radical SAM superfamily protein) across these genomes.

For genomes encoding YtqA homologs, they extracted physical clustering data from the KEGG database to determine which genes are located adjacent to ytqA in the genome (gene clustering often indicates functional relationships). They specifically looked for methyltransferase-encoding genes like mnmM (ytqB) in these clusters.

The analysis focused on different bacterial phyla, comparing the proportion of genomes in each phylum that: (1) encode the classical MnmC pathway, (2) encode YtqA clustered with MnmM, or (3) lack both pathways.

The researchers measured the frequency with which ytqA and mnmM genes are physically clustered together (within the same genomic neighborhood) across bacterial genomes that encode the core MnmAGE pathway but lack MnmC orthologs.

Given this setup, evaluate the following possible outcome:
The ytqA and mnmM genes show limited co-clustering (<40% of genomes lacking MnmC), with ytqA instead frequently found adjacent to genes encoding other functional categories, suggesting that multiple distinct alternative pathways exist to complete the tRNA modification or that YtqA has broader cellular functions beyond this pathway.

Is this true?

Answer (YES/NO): NO